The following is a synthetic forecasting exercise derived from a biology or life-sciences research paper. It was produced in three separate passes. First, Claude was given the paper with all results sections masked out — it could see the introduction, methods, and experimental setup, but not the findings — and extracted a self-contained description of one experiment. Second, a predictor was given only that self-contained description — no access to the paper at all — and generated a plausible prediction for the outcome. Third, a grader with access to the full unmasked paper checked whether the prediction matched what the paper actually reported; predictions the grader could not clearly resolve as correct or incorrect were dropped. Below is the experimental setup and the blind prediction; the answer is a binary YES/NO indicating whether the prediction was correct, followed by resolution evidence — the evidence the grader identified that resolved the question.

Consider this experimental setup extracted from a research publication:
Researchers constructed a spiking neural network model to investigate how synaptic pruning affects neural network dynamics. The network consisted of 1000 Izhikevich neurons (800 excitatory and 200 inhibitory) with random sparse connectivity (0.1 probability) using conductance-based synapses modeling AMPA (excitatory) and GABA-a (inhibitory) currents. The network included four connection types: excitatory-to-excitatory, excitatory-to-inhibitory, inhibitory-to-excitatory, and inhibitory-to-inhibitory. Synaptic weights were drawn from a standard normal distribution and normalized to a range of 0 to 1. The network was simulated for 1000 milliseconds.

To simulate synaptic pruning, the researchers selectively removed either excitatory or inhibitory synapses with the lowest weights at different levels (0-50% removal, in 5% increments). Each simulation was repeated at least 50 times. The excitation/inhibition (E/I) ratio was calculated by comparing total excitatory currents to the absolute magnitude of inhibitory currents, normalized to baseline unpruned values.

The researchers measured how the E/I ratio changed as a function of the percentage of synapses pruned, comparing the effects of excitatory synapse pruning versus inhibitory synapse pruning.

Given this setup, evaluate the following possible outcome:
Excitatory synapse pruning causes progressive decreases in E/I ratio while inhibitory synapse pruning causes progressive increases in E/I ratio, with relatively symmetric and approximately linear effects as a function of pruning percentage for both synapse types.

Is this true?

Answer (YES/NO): NO